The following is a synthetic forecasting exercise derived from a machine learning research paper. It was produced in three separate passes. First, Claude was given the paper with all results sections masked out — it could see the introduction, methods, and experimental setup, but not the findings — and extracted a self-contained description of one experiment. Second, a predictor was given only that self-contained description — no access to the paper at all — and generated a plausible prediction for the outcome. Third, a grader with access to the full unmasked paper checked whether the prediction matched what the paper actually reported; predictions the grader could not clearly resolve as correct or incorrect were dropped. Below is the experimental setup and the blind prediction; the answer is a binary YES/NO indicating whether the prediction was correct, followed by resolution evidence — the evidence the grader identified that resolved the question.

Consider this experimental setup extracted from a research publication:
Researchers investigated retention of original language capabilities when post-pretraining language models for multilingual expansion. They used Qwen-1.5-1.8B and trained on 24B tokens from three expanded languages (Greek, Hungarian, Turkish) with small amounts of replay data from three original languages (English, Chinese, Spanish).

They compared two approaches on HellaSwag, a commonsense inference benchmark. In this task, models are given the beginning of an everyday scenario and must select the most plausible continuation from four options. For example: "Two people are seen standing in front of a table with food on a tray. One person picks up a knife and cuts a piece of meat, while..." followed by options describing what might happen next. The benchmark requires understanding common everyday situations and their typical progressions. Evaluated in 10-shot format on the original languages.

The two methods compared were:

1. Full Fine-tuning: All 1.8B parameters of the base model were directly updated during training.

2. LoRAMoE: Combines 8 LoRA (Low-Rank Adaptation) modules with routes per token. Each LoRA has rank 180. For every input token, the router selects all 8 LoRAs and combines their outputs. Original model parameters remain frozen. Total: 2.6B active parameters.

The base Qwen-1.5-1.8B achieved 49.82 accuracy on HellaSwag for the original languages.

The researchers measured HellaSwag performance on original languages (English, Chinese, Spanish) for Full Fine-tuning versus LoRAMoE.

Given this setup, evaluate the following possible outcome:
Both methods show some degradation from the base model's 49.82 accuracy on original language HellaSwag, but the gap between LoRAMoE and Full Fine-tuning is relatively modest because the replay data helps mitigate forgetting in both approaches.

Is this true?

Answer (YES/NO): YES